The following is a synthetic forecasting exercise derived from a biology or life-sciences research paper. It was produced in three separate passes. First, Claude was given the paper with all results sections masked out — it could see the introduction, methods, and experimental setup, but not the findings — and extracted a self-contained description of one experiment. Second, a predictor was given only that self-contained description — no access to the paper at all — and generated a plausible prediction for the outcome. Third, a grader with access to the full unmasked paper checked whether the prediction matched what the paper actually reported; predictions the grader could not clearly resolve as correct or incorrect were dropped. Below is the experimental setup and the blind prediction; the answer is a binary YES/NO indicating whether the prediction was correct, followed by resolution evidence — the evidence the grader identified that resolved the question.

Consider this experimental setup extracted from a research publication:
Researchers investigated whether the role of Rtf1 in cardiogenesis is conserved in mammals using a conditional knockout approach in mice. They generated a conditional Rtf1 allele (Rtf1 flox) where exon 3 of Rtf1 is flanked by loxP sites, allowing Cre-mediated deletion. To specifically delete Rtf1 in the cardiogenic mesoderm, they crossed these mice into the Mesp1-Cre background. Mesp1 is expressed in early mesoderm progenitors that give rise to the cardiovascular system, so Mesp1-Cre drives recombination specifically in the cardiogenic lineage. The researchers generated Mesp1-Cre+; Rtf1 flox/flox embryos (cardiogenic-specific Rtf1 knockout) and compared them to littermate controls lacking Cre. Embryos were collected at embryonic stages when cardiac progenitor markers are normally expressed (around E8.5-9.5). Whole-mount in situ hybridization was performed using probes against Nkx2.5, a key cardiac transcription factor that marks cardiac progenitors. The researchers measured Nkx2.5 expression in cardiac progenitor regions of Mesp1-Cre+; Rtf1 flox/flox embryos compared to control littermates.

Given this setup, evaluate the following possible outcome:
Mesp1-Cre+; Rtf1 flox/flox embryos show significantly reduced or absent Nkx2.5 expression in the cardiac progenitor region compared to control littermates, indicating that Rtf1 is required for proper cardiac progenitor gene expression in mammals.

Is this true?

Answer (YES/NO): YES